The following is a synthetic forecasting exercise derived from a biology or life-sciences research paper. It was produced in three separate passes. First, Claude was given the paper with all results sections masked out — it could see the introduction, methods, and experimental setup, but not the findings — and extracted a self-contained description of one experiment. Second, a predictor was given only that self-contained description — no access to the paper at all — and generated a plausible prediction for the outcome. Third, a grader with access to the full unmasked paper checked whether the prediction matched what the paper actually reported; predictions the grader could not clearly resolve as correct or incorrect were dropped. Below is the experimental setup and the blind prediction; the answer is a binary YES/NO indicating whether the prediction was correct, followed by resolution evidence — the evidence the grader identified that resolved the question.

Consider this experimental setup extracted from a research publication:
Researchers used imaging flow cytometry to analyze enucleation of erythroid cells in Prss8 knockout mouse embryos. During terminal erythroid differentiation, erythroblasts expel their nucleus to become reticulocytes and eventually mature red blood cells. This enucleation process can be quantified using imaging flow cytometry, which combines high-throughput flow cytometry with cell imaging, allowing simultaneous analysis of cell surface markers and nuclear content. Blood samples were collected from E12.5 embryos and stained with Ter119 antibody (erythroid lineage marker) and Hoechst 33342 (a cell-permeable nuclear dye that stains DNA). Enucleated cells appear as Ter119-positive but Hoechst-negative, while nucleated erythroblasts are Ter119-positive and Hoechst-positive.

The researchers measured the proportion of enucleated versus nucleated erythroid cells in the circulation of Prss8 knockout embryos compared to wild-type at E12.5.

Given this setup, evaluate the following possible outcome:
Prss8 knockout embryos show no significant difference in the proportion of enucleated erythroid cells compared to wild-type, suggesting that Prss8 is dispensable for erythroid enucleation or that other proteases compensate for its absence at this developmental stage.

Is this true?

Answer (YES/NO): NO